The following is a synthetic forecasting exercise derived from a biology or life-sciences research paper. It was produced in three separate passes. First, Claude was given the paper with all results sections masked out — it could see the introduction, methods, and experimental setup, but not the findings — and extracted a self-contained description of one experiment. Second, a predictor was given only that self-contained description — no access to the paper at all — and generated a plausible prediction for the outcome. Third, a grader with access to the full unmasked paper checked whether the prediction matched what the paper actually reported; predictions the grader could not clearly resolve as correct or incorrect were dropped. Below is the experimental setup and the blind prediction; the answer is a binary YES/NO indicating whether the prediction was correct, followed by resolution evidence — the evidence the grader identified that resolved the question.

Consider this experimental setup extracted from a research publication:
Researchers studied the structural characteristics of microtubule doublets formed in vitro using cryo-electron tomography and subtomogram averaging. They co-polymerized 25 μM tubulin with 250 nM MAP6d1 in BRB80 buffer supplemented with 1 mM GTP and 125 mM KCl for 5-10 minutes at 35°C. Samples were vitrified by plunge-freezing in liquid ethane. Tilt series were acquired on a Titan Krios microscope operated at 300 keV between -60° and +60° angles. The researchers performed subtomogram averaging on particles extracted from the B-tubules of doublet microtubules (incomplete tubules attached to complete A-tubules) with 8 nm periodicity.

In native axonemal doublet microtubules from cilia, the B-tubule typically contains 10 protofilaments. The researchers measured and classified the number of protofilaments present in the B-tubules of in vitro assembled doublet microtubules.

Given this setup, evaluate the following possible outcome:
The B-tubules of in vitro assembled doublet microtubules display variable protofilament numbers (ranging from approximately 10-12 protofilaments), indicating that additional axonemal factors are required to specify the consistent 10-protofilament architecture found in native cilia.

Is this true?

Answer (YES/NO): NO